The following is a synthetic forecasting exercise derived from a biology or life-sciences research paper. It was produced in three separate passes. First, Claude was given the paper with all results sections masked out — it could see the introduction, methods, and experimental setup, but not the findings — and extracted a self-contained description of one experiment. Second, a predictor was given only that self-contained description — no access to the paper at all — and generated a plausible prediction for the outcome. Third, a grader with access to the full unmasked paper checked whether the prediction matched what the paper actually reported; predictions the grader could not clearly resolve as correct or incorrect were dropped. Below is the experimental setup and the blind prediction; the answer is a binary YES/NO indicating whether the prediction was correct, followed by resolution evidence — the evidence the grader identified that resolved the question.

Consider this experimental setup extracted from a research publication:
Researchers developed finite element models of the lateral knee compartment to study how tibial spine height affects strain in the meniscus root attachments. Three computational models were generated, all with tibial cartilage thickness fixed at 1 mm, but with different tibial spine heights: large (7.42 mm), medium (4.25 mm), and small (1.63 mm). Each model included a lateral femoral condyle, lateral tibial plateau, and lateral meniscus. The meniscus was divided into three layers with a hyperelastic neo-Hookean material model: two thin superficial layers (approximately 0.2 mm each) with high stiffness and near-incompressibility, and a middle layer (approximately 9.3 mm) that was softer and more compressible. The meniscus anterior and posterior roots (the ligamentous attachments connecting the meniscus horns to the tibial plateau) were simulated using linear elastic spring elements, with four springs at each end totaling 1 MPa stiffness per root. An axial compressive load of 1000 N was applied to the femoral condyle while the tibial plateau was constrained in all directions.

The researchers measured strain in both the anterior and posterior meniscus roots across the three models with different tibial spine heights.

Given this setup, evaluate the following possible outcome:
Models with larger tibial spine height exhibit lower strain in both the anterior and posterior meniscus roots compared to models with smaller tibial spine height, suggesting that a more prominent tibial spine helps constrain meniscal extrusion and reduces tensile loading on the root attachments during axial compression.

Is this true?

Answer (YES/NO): YES